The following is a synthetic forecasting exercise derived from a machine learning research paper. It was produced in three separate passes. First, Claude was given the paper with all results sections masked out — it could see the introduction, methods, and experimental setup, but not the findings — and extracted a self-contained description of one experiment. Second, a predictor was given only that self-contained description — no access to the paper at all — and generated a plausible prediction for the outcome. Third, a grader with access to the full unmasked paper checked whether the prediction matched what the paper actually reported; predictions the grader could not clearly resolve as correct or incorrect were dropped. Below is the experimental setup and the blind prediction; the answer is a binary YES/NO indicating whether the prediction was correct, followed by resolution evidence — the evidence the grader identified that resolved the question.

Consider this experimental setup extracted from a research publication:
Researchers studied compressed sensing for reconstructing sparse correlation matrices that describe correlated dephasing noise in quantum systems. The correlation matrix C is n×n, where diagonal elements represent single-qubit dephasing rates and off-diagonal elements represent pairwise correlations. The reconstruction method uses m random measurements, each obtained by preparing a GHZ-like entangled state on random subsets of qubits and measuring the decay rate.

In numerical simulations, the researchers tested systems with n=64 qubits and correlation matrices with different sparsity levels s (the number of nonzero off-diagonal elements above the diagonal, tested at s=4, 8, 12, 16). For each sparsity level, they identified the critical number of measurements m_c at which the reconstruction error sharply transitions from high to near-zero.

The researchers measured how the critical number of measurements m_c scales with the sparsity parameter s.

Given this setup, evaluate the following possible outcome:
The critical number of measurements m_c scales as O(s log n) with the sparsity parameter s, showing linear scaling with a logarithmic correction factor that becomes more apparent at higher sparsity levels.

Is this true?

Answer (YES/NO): NO